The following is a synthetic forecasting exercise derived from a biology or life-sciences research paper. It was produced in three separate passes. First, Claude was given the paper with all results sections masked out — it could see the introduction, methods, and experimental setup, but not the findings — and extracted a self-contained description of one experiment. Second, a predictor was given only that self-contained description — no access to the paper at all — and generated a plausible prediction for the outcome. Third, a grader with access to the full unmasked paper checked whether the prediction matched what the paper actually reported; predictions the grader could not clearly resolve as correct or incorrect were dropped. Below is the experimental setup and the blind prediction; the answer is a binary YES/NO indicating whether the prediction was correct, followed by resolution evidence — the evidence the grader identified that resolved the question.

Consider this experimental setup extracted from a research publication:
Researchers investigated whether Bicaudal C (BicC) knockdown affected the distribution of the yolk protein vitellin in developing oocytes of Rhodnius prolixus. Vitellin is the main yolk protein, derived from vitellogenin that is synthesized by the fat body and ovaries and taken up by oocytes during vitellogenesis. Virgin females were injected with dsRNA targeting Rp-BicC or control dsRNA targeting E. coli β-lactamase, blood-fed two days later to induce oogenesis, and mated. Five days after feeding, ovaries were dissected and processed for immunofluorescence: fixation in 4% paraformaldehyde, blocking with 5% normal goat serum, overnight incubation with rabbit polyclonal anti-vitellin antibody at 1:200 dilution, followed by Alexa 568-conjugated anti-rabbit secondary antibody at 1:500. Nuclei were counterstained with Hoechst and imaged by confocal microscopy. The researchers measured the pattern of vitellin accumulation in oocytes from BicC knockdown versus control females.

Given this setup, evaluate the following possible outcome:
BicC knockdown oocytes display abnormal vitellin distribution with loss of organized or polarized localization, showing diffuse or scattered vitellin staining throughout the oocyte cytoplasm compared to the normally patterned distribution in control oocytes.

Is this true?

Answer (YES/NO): NO